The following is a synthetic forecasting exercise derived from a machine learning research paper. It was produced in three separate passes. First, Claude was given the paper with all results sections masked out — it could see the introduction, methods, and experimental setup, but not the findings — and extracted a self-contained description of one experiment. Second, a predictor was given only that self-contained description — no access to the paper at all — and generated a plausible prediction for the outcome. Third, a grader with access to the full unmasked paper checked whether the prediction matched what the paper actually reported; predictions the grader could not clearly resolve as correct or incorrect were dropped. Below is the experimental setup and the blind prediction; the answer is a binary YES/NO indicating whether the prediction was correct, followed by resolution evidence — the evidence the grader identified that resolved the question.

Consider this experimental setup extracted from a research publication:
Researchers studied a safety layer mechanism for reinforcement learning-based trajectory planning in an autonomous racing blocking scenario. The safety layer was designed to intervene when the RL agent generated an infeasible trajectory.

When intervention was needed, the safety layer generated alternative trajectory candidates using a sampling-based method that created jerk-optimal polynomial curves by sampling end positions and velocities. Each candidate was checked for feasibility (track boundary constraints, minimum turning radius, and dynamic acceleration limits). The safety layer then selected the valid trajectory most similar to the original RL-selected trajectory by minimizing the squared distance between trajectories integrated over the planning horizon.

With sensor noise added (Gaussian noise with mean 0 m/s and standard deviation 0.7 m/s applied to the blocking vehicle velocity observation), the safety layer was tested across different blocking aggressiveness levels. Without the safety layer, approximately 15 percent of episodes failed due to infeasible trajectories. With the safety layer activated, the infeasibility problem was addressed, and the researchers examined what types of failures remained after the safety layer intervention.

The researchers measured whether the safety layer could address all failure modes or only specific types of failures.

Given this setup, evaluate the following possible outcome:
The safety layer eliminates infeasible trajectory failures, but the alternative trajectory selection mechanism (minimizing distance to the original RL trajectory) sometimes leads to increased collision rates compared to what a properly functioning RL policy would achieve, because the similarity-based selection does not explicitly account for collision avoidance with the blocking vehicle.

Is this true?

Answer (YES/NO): NO